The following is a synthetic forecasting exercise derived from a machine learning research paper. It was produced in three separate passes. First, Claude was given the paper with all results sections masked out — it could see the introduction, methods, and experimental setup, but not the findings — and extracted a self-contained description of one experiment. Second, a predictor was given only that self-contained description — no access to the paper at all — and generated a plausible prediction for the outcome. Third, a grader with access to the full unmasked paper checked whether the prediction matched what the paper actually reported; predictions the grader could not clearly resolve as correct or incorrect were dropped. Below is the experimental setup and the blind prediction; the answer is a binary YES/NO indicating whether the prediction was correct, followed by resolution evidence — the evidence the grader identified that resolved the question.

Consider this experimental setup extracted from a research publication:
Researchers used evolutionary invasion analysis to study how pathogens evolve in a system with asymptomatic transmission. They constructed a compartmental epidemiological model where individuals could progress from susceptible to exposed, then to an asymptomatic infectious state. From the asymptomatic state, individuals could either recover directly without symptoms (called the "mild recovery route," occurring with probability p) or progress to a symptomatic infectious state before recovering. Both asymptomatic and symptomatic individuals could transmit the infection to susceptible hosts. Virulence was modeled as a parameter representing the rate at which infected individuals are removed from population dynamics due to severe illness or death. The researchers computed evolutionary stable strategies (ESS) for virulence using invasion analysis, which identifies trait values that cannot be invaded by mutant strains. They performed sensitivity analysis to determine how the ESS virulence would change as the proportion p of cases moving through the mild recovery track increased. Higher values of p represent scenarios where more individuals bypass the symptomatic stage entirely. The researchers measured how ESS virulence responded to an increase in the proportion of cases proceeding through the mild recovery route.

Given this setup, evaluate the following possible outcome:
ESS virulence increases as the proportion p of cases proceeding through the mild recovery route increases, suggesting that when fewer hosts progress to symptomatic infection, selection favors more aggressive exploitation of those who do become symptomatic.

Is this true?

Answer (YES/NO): NO